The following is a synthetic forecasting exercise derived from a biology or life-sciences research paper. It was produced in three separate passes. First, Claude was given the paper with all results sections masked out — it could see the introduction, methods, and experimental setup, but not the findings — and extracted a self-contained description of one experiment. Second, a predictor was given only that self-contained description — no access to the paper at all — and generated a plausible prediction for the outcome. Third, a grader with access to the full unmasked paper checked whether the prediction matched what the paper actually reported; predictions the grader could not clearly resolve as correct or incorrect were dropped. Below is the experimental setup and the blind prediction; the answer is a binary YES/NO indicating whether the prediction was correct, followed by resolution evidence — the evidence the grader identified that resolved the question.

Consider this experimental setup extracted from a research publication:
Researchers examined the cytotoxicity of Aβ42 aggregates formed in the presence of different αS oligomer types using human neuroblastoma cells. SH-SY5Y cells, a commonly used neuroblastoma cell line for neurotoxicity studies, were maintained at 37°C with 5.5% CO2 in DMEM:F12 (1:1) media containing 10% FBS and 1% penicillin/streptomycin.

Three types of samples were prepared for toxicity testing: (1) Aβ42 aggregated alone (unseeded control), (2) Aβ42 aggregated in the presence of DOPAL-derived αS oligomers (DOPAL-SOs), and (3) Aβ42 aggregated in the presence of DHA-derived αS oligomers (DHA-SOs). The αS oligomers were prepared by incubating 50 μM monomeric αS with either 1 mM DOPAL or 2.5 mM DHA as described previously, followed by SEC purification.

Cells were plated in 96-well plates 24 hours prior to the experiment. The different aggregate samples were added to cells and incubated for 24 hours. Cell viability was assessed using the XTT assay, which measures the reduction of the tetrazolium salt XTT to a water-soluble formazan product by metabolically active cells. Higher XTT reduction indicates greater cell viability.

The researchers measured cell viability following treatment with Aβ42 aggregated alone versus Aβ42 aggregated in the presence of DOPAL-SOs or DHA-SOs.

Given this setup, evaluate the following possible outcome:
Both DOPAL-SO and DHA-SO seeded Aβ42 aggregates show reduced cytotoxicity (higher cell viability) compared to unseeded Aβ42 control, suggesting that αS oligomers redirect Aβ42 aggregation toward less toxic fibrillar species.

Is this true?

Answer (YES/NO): NO